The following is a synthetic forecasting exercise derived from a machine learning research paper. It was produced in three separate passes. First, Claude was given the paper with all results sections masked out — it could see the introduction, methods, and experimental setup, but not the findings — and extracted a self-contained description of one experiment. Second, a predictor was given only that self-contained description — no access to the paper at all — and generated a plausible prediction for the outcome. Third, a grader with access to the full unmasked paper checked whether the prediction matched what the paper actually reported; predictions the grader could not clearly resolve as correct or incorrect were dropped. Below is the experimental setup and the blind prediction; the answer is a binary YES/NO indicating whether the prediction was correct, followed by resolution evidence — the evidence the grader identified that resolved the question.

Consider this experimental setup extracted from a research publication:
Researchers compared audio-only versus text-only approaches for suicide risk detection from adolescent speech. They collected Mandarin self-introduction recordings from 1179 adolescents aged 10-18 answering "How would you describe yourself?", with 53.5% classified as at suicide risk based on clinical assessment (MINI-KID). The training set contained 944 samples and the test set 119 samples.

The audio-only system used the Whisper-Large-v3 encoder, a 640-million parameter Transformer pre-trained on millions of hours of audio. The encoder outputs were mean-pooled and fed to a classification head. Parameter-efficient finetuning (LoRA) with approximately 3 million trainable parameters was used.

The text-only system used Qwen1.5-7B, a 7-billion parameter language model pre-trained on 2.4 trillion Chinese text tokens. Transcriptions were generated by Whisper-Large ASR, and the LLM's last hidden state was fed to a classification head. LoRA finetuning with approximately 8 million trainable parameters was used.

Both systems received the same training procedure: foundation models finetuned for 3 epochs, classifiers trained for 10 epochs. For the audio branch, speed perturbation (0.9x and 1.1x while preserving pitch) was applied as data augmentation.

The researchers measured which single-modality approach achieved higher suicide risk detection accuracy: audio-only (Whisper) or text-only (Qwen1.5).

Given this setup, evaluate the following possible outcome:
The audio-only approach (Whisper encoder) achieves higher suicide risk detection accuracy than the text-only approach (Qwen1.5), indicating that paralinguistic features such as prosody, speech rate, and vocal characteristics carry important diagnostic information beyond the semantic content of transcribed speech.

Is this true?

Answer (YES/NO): NO